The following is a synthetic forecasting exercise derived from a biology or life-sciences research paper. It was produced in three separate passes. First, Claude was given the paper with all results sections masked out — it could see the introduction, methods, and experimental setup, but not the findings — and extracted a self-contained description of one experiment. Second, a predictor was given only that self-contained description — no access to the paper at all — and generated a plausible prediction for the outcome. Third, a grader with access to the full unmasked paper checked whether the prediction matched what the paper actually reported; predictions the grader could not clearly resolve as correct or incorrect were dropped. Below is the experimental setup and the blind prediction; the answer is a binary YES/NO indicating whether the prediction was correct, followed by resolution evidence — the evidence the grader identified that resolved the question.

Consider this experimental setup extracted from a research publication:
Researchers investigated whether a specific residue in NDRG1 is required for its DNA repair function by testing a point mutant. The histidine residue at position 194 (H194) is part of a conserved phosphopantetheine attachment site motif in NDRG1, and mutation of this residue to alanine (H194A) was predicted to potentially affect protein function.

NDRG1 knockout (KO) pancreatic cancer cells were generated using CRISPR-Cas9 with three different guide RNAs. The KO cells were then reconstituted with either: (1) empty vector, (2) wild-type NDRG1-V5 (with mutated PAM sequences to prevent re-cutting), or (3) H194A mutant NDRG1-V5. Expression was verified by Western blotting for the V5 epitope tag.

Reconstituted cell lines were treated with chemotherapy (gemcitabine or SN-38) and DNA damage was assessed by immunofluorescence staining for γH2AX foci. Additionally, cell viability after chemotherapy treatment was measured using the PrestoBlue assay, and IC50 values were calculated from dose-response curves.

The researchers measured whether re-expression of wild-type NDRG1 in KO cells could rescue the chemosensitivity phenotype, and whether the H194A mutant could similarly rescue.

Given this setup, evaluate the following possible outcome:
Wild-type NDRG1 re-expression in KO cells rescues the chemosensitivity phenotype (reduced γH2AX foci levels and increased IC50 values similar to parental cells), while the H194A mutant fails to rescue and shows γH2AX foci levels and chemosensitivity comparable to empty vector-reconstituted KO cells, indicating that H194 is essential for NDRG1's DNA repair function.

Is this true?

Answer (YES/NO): YES